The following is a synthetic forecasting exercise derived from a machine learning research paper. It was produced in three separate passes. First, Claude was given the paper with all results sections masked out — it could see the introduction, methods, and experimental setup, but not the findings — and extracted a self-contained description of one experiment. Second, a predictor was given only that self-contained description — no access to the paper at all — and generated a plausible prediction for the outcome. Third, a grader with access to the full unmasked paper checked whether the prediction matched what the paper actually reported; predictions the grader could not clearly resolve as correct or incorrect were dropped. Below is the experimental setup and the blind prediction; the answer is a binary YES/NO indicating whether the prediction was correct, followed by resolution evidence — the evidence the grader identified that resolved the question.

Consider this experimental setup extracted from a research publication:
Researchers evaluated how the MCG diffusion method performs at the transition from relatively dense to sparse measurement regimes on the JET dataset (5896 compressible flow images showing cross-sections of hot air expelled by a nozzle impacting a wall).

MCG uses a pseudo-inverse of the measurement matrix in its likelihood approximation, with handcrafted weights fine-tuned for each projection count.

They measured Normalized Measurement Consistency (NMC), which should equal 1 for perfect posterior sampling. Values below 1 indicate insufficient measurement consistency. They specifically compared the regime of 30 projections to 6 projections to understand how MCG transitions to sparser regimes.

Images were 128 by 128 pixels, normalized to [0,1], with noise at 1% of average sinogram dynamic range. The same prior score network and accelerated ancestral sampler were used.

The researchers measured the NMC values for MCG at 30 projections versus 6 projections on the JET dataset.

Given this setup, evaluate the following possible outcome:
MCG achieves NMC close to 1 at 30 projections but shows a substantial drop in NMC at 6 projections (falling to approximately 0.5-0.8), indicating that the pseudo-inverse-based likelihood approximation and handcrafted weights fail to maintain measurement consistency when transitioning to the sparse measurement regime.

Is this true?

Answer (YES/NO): NO